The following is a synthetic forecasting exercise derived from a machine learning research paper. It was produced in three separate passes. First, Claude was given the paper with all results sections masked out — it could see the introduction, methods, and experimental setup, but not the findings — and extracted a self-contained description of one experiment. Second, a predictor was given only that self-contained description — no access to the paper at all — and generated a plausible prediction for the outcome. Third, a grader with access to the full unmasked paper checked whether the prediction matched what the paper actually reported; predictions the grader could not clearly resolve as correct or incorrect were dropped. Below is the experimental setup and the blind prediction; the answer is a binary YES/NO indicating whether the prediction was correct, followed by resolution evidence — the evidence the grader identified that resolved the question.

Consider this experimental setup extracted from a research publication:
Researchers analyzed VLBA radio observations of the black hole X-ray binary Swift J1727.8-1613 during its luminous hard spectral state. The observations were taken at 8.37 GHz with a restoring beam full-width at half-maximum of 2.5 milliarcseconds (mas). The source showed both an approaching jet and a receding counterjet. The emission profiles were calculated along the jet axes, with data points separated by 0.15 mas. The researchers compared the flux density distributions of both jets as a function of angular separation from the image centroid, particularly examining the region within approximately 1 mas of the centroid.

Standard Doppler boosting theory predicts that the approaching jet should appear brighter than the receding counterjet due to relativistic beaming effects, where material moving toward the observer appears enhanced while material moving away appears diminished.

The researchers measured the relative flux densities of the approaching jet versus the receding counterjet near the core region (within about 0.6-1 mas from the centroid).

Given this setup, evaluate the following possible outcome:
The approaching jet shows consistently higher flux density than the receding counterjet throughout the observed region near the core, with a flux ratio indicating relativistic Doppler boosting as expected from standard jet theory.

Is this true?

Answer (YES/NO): NO